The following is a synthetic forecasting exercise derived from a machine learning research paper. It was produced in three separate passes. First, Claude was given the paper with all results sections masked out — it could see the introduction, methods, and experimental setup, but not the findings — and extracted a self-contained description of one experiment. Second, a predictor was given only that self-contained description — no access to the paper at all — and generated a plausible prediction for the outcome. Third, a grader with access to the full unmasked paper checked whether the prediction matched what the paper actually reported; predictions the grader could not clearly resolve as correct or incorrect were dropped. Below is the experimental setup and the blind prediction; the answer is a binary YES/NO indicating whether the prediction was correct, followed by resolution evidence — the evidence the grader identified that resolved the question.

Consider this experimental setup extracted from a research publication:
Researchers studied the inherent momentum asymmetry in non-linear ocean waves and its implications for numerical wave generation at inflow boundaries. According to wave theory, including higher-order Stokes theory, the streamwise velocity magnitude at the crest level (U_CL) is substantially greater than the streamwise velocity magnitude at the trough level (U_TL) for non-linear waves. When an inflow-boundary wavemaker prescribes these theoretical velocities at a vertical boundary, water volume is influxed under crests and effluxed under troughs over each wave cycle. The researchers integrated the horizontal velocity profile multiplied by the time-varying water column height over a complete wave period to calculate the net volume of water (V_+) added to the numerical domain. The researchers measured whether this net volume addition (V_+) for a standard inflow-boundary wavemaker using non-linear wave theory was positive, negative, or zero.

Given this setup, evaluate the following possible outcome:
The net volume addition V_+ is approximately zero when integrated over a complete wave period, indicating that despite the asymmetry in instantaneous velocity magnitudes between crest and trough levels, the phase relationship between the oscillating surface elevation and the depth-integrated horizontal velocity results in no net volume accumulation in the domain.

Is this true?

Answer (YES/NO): NO